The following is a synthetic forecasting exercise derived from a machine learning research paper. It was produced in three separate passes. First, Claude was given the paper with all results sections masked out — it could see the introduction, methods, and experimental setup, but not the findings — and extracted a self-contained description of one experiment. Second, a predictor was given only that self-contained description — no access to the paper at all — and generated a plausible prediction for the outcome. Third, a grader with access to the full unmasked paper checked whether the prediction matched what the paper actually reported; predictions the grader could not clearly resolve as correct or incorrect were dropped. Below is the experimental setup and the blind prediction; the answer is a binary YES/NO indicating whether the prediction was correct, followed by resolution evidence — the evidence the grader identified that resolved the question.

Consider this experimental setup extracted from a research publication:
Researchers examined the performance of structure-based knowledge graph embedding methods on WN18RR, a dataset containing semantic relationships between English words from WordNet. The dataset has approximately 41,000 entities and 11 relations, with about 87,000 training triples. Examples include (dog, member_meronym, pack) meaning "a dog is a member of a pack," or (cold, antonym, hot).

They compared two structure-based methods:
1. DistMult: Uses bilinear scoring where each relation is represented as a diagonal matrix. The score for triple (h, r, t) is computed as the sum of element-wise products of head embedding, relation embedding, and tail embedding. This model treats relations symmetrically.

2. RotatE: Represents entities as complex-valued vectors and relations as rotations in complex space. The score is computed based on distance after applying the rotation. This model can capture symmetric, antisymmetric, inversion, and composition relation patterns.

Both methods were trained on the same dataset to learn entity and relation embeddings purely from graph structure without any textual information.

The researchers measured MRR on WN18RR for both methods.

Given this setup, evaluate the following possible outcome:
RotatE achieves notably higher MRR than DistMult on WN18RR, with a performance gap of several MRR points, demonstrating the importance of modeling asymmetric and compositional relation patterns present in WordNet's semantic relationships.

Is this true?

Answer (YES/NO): YES